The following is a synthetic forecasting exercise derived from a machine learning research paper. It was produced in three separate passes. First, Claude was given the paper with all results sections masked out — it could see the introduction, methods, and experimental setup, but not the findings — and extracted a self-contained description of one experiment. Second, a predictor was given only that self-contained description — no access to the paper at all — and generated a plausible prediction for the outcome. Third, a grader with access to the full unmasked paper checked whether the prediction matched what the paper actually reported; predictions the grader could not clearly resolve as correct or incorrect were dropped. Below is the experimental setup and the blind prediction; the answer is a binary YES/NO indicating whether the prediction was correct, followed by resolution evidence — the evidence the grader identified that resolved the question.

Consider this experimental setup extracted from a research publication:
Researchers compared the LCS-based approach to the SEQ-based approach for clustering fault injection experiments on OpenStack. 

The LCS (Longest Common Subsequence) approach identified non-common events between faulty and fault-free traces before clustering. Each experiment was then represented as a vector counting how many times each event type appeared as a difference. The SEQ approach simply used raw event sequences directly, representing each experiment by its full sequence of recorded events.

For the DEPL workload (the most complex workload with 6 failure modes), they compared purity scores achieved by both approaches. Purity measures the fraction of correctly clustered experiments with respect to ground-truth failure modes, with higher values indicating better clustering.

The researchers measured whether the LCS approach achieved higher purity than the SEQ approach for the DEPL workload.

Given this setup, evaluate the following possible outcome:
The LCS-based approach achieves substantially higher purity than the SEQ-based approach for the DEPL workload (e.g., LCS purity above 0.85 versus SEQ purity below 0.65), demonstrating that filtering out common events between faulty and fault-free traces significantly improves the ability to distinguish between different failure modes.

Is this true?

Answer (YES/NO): NO